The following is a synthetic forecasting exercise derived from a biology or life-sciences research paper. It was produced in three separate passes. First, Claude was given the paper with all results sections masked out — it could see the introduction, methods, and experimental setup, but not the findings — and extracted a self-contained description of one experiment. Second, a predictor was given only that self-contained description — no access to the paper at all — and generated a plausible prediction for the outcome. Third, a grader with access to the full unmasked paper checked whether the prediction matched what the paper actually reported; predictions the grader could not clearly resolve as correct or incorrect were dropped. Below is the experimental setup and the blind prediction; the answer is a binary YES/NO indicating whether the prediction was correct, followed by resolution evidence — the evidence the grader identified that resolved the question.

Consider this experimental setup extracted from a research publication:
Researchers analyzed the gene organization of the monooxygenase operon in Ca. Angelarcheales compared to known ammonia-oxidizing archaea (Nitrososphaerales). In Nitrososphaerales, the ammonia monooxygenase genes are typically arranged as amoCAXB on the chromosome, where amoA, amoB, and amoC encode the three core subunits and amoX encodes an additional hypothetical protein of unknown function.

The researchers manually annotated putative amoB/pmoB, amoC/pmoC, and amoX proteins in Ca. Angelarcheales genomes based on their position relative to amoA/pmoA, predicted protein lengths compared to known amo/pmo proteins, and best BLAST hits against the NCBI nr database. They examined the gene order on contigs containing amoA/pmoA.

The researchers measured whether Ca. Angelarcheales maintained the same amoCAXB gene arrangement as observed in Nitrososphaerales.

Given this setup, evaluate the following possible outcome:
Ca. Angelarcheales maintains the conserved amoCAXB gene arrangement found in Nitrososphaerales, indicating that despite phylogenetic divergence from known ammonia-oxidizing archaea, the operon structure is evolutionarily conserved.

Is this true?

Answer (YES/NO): YES